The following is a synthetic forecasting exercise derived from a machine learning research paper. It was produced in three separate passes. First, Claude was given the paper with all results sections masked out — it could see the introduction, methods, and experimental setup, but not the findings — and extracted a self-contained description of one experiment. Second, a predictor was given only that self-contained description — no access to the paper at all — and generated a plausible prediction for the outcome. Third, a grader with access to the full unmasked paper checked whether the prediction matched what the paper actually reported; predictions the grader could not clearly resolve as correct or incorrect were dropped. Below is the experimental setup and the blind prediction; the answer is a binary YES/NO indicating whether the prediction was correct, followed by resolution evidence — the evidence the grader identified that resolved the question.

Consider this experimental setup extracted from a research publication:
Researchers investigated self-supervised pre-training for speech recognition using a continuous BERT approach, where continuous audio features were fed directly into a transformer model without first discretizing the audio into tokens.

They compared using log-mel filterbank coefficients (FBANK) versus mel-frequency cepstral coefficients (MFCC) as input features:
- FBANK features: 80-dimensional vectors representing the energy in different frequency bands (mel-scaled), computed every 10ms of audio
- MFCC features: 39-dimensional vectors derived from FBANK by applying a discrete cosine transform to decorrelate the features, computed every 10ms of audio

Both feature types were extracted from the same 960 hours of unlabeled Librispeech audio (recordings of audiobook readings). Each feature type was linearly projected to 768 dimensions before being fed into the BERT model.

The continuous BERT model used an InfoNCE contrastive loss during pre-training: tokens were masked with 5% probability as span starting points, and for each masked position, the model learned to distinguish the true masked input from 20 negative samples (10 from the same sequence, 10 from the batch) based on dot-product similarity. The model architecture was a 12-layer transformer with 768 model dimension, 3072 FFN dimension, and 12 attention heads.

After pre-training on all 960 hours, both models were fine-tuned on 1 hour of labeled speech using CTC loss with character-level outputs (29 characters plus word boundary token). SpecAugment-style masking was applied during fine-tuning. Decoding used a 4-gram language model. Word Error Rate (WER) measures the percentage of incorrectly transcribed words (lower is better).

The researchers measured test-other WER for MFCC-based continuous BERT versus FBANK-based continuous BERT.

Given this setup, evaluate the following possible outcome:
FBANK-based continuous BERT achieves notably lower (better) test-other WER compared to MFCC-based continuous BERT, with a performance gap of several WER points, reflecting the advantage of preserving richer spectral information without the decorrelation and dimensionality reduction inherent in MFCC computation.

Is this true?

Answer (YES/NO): NO